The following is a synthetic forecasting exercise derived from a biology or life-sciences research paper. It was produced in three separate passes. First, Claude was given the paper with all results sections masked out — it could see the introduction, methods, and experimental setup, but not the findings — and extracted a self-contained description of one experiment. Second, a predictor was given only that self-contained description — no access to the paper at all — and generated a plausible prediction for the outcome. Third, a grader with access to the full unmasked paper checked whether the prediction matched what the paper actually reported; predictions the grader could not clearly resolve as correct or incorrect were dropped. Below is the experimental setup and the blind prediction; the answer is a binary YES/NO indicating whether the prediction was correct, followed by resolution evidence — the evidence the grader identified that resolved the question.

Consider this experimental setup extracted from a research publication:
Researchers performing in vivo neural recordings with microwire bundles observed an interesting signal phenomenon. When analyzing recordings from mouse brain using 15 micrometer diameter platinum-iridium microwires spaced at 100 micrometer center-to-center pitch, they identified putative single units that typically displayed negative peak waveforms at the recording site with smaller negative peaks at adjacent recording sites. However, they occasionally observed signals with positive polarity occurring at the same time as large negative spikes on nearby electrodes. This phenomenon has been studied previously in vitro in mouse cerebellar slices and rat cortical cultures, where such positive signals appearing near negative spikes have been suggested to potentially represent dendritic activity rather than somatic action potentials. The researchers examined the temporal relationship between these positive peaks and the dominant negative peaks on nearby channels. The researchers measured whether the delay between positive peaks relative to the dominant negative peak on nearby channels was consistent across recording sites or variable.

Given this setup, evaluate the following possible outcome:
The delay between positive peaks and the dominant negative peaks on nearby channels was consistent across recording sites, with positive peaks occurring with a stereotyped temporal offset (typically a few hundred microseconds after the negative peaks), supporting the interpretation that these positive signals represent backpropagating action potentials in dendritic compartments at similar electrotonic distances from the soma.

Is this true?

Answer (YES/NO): NO